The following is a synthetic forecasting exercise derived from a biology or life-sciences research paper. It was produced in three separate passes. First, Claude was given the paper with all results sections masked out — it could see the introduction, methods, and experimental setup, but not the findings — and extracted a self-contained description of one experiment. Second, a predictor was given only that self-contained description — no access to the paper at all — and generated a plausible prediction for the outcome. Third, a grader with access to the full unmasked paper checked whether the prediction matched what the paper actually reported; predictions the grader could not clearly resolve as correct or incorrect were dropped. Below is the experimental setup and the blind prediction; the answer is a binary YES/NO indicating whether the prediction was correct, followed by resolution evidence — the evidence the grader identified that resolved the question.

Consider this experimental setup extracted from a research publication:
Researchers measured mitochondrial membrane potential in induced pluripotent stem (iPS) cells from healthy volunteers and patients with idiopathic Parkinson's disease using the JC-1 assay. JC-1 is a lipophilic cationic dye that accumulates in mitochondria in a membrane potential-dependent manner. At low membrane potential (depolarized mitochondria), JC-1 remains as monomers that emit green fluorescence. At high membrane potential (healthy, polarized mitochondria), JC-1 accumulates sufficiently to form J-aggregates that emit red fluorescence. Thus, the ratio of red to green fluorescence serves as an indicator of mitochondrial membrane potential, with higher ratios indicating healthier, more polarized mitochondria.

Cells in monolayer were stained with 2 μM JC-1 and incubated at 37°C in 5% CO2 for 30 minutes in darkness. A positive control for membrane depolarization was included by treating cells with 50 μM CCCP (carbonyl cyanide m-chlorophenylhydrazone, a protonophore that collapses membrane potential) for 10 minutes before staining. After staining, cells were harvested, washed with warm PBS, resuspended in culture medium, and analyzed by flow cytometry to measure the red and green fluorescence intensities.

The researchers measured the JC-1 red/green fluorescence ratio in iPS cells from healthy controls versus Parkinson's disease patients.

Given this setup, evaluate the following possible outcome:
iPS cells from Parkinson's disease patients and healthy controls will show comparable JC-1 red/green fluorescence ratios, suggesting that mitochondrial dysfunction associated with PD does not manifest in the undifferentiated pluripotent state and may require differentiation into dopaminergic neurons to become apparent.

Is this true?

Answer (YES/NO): YES